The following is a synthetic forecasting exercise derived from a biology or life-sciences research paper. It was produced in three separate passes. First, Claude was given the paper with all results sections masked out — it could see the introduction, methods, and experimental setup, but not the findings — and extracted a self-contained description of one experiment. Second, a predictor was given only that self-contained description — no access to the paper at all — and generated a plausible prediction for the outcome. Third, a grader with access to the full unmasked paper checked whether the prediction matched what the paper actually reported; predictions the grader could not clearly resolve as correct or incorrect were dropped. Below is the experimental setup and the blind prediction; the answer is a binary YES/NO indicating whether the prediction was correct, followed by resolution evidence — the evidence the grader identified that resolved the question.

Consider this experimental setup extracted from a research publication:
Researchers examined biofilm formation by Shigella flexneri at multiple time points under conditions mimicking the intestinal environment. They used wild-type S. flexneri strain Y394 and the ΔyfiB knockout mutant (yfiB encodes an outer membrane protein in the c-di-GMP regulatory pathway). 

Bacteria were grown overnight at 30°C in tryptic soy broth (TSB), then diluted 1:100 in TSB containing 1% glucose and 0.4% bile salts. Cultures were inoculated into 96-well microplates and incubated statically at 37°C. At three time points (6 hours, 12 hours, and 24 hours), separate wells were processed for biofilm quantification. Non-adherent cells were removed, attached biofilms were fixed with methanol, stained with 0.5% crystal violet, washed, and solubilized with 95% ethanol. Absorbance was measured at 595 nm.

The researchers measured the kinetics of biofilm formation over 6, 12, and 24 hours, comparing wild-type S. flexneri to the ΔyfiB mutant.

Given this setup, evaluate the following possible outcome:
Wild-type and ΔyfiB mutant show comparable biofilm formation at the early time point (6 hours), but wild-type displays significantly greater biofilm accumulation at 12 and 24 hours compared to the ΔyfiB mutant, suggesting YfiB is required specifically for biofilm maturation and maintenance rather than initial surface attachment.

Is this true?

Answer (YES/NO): NO